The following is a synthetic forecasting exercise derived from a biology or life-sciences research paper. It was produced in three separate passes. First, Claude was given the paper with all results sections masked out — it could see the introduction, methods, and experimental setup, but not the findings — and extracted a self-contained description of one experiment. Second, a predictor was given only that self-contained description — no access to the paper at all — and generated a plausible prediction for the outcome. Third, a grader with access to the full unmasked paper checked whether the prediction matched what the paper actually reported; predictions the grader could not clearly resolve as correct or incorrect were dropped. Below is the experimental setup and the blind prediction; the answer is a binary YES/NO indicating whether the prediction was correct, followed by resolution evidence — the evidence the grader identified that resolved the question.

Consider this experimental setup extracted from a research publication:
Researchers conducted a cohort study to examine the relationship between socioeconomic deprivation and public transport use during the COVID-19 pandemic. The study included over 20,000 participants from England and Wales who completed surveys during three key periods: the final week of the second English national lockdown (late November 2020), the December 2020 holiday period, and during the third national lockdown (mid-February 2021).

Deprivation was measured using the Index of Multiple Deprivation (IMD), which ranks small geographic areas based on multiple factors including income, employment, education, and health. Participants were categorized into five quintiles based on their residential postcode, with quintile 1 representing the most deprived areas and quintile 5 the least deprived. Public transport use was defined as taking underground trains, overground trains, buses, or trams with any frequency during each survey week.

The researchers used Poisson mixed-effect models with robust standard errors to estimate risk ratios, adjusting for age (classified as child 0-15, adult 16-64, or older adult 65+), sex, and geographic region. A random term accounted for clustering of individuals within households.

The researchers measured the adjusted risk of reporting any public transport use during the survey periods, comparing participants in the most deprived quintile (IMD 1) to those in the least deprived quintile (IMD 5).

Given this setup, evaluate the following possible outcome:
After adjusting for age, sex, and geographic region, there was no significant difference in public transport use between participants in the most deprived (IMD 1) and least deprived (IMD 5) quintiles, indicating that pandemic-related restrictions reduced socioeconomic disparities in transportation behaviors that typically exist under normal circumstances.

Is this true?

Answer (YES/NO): NO